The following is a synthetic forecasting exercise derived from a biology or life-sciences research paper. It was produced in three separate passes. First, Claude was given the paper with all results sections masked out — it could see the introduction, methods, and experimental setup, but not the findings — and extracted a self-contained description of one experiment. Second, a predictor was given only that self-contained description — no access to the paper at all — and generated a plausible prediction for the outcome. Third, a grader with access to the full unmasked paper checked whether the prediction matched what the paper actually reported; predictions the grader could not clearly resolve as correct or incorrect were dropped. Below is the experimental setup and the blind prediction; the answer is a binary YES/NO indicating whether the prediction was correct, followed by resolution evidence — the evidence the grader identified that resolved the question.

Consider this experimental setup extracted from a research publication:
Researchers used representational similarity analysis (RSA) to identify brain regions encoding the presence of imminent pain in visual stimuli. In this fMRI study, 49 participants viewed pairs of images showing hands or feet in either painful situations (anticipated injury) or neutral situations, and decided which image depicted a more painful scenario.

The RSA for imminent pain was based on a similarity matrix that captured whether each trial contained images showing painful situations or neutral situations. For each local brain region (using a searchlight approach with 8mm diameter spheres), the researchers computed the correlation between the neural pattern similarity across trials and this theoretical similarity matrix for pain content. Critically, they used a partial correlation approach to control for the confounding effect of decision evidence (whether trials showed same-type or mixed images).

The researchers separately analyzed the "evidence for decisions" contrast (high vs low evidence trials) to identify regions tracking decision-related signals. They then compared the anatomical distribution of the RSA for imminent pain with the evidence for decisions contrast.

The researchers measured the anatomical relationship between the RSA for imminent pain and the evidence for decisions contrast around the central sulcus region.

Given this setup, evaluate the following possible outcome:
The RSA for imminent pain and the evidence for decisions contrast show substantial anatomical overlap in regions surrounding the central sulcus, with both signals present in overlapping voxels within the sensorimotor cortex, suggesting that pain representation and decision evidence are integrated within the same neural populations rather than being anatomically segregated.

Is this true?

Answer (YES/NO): NO